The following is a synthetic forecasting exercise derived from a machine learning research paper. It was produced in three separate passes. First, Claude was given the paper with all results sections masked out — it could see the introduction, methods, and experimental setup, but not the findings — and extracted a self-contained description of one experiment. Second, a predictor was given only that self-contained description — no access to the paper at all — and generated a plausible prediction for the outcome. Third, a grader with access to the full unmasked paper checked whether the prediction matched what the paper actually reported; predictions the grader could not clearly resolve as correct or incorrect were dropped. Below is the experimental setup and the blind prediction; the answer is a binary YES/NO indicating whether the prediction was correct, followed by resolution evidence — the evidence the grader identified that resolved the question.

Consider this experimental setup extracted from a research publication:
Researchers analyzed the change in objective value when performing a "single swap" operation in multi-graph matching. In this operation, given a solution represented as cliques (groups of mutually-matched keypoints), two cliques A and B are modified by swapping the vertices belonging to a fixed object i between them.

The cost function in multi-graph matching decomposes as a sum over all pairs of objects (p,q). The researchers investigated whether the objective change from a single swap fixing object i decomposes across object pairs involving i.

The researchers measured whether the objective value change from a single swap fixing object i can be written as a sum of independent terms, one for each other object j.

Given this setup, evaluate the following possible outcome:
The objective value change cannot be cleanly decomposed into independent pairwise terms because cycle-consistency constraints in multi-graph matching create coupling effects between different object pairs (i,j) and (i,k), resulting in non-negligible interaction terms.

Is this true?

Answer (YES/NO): NO